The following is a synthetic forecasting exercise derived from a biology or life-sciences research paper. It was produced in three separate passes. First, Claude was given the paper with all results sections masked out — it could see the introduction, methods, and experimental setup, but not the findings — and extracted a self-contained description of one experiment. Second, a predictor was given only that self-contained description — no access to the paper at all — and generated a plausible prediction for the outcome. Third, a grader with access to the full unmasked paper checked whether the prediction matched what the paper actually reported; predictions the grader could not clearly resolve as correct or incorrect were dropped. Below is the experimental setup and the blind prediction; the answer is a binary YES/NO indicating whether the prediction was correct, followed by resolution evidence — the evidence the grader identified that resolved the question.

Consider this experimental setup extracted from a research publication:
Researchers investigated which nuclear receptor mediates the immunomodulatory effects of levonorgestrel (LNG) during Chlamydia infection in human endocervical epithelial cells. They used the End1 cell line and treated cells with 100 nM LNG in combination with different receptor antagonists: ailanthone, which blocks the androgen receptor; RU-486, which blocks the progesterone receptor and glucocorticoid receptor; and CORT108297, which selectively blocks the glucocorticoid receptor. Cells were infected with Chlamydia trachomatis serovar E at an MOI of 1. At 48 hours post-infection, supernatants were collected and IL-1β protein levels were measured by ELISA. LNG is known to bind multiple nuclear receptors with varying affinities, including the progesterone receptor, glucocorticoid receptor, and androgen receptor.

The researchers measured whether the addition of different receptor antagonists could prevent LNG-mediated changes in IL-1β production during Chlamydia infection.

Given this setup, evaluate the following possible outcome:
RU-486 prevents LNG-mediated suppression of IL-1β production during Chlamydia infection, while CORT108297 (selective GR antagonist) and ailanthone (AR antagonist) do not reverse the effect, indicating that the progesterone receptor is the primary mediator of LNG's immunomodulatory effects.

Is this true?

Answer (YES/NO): NO